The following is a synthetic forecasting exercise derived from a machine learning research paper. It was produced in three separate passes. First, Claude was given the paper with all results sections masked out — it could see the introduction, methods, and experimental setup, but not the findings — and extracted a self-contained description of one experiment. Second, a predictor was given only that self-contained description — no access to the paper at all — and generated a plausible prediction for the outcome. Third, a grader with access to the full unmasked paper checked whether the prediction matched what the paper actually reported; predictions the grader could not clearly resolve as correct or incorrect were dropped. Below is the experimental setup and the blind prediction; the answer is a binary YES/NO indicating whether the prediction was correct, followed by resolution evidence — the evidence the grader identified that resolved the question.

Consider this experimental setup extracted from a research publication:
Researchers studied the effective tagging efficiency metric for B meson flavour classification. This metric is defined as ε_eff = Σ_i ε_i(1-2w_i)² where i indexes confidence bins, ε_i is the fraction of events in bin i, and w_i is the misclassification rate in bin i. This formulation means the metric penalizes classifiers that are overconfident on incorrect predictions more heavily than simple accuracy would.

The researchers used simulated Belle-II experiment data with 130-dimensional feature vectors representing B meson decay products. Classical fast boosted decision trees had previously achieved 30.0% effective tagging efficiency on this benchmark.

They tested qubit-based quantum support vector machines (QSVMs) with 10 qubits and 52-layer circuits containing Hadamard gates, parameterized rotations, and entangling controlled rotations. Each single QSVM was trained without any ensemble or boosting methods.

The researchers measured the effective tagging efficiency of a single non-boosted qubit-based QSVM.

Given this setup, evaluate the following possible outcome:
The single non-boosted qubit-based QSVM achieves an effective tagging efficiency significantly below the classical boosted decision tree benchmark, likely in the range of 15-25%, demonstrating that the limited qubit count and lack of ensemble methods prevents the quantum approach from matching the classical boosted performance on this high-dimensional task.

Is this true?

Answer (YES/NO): NO